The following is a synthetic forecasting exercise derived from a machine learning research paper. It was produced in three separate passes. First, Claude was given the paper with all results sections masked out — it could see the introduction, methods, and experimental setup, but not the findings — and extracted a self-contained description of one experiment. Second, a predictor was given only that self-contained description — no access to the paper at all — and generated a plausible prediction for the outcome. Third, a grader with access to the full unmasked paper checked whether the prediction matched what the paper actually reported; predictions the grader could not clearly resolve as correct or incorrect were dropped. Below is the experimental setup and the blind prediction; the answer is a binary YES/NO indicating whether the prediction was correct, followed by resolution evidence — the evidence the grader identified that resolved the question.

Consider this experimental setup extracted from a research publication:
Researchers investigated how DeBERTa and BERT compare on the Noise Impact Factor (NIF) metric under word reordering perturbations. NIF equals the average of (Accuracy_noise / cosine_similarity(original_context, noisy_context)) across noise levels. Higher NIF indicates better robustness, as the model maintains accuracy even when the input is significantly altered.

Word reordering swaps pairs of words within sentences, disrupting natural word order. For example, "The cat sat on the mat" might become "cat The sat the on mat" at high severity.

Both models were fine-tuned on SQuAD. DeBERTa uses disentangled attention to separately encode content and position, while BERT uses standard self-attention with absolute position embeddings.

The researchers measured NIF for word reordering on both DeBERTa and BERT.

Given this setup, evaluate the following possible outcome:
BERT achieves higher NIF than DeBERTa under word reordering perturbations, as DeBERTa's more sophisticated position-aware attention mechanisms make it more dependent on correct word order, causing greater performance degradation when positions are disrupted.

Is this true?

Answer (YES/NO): NO